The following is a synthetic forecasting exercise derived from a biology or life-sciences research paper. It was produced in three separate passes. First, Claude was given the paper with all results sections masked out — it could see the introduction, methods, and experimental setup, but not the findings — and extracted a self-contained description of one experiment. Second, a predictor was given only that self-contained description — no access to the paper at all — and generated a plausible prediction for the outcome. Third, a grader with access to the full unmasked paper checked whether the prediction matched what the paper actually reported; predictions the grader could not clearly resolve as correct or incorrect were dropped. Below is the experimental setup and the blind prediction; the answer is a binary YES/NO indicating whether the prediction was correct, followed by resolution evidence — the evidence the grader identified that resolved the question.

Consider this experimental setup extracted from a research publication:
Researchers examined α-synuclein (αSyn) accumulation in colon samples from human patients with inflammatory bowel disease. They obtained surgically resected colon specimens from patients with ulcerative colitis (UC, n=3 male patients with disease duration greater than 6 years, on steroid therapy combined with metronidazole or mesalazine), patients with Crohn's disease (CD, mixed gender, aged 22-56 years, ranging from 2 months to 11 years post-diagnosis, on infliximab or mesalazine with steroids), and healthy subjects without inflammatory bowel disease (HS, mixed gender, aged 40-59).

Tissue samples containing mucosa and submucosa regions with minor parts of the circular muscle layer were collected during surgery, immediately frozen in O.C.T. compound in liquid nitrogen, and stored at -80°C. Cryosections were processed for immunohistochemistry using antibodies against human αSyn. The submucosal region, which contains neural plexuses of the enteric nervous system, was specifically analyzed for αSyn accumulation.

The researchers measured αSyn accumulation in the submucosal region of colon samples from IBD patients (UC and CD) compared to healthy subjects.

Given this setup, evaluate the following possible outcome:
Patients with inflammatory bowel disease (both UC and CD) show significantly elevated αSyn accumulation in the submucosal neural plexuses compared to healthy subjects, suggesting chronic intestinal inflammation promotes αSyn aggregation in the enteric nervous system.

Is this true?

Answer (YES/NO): YES